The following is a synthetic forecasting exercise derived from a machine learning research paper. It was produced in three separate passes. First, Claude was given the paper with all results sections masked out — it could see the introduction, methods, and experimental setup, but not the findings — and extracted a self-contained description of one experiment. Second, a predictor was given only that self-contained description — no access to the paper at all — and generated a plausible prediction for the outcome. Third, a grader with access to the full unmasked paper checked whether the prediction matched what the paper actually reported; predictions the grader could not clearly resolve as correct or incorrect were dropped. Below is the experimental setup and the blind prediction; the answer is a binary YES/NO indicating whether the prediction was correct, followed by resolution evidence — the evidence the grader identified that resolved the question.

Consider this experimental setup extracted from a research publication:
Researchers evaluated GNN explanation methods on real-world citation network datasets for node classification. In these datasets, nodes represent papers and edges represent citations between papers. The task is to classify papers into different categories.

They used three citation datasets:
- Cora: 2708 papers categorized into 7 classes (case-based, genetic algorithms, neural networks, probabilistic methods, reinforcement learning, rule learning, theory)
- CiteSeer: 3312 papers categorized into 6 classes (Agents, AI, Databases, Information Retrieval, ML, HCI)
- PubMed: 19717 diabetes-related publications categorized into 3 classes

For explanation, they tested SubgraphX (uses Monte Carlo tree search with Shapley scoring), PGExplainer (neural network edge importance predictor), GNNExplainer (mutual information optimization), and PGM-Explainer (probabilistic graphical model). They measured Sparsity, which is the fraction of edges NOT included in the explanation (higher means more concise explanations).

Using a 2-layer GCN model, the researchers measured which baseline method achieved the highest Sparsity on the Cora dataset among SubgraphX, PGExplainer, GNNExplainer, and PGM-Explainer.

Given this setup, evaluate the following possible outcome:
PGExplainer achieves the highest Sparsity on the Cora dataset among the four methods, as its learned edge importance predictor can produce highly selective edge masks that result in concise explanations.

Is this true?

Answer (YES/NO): NO